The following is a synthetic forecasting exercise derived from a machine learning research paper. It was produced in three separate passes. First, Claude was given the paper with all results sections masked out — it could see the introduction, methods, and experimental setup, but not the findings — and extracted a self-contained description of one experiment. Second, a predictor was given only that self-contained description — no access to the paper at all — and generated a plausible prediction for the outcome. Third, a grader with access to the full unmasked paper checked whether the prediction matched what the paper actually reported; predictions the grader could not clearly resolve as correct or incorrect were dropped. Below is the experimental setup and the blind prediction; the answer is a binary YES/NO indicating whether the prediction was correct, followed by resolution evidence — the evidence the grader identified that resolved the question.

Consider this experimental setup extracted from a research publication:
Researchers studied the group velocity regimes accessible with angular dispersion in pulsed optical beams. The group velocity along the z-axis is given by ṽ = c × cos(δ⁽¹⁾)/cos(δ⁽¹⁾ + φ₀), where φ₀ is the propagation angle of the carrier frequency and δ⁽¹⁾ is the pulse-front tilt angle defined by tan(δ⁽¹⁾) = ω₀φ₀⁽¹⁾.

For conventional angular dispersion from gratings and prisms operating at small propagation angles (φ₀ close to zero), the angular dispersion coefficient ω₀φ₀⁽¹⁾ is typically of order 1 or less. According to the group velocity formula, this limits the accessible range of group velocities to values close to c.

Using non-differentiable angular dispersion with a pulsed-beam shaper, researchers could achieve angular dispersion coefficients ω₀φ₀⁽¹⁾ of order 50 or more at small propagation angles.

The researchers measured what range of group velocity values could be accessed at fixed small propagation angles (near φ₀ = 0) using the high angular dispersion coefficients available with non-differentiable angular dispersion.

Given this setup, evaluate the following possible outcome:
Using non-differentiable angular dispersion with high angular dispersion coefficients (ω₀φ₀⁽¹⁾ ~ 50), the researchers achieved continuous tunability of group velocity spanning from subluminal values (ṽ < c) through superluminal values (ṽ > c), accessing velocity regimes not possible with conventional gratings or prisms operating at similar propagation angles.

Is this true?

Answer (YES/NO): YES